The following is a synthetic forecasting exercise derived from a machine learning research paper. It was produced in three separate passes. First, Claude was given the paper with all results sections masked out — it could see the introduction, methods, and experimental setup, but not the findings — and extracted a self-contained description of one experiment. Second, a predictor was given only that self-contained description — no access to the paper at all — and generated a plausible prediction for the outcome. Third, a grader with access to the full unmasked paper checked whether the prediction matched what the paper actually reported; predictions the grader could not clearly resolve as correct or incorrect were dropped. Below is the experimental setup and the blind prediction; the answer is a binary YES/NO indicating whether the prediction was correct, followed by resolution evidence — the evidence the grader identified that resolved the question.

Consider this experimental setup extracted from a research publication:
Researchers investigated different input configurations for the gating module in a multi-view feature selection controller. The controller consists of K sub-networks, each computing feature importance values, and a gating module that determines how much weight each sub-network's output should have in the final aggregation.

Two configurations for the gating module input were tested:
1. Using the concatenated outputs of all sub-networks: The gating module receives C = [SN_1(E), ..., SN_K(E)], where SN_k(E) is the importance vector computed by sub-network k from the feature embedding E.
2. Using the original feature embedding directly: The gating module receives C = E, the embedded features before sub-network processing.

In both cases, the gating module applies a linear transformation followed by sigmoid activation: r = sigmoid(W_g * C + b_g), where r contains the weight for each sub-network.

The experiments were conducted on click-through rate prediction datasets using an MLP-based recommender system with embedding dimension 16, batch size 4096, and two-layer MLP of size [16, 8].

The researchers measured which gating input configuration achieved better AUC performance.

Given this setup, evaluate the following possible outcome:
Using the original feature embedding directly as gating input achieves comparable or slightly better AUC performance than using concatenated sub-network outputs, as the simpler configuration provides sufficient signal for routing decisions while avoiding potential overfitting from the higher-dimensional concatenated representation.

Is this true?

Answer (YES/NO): NO